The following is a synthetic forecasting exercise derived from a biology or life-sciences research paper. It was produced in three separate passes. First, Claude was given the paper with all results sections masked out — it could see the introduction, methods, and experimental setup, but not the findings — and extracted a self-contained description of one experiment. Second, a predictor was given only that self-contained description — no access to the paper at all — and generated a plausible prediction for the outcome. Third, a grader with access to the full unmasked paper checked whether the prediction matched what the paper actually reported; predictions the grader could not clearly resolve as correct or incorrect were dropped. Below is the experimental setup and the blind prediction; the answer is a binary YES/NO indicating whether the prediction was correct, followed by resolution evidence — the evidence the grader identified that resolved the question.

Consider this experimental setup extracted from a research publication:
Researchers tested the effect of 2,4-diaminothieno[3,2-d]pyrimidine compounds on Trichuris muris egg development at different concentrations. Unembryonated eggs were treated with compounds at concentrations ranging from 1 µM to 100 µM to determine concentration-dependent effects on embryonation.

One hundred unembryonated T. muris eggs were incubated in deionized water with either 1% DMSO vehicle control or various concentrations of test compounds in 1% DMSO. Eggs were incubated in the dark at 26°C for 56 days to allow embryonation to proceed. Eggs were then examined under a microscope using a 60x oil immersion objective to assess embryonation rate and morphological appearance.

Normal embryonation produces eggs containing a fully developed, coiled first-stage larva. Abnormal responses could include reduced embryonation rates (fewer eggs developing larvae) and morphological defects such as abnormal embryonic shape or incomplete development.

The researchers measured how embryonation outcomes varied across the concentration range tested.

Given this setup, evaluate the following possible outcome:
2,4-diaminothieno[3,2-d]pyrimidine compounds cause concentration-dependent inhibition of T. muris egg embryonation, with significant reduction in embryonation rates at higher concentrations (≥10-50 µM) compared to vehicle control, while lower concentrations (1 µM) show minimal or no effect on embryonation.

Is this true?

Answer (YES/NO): NO